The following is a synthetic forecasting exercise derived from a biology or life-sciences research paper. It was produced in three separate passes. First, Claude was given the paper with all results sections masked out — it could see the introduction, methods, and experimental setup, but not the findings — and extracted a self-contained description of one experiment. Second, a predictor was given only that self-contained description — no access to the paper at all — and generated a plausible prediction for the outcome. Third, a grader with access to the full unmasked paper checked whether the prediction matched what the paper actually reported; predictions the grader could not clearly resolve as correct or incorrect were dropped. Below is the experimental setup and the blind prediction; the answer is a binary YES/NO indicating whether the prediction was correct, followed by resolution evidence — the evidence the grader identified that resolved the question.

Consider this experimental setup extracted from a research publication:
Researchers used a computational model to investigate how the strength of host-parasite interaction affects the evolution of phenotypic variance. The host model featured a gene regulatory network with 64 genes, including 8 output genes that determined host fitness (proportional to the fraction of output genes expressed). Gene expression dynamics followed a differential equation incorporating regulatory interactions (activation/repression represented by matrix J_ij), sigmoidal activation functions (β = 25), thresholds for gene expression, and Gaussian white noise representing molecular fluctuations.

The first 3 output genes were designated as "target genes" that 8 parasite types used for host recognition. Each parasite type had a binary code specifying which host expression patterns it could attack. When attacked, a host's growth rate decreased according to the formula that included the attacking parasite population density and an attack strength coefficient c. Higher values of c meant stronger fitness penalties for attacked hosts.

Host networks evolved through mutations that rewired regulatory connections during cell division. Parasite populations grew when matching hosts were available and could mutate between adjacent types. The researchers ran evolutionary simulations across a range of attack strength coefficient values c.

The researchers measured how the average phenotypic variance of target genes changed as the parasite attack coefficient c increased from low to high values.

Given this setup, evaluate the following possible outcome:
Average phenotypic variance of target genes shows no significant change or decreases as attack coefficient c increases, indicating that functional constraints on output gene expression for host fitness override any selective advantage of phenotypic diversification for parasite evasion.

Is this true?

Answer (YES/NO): NO